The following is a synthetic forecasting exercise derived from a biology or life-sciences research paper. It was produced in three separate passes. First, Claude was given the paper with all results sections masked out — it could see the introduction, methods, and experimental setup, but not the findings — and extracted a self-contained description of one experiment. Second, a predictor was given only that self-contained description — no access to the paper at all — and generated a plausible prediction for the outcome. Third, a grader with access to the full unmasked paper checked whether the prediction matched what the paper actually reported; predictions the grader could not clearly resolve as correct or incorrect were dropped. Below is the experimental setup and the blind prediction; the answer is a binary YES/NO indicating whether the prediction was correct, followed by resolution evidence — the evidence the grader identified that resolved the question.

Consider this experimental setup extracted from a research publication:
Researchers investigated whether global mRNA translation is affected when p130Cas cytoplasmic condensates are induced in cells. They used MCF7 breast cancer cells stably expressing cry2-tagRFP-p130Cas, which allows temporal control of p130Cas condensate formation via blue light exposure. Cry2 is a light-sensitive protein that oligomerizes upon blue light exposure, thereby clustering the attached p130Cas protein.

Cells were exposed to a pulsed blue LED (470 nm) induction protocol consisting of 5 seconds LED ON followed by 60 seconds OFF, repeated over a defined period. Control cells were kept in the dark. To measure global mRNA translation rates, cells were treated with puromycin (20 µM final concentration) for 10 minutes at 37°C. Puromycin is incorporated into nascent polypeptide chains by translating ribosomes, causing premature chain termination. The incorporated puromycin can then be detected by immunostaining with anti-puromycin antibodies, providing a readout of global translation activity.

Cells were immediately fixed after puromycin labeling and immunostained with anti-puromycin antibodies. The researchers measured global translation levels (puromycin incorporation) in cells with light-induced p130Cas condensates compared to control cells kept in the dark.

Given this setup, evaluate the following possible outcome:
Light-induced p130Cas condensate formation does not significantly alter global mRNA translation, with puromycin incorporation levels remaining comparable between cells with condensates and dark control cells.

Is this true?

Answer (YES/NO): NO